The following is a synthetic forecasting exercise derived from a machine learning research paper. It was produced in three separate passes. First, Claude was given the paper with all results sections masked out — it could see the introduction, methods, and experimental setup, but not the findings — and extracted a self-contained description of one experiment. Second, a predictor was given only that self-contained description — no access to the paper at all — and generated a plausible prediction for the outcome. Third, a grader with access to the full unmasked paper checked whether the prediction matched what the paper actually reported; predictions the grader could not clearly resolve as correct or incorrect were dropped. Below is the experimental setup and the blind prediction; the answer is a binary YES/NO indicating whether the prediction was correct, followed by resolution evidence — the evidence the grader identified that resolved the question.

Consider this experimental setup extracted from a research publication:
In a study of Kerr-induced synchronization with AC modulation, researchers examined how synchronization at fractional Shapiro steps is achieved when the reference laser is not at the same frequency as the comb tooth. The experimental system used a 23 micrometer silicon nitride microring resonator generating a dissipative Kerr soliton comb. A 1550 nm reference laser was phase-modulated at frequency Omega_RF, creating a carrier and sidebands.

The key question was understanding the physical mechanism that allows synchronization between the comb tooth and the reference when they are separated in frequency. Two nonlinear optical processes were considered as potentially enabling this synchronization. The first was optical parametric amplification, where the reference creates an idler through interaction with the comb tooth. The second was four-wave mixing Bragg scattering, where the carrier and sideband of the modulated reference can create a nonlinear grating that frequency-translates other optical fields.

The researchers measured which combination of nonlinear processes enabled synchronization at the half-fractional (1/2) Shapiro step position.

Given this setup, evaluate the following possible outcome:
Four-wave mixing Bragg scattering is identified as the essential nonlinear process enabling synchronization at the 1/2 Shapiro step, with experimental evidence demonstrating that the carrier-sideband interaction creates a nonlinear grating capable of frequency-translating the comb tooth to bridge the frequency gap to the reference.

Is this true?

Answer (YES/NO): NO